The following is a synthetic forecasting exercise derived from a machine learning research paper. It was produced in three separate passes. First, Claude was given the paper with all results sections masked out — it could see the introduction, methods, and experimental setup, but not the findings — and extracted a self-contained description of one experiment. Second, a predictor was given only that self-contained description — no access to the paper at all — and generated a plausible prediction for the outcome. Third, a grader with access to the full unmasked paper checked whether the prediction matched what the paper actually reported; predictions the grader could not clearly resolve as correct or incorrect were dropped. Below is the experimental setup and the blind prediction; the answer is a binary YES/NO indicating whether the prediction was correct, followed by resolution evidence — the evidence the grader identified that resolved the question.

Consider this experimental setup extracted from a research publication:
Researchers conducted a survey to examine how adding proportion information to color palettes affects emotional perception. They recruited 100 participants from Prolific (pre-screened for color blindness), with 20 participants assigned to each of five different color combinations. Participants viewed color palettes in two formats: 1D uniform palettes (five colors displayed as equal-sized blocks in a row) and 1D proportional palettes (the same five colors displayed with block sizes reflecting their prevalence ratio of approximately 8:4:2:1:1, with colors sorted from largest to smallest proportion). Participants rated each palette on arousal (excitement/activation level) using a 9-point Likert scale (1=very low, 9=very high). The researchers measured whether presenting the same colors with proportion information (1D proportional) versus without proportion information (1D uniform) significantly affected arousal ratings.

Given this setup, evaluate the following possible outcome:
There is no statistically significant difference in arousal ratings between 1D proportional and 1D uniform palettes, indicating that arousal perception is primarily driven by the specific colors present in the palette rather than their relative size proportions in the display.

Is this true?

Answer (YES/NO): YES